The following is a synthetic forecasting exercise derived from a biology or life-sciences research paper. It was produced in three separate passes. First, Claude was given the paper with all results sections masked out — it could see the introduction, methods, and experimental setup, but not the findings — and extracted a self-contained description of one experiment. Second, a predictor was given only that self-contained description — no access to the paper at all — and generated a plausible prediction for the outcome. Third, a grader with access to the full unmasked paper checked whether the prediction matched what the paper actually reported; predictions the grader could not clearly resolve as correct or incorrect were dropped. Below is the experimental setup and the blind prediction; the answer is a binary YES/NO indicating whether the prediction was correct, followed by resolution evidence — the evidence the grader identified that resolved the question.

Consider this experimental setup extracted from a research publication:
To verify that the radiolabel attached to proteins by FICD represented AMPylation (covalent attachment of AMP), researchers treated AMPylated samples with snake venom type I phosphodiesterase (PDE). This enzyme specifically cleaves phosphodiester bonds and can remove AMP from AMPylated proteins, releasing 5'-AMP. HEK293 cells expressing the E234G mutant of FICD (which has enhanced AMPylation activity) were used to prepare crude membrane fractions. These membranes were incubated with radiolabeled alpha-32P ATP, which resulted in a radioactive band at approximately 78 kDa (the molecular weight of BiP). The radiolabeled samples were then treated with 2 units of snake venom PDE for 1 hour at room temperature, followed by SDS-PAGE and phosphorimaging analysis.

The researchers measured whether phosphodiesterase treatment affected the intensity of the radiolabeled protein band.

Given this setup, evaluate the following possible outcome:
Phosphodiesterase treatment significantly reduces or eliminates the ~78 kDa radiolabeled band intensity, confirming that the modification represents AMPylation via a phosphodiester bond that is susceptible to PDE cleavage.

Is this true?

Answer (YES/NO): YES